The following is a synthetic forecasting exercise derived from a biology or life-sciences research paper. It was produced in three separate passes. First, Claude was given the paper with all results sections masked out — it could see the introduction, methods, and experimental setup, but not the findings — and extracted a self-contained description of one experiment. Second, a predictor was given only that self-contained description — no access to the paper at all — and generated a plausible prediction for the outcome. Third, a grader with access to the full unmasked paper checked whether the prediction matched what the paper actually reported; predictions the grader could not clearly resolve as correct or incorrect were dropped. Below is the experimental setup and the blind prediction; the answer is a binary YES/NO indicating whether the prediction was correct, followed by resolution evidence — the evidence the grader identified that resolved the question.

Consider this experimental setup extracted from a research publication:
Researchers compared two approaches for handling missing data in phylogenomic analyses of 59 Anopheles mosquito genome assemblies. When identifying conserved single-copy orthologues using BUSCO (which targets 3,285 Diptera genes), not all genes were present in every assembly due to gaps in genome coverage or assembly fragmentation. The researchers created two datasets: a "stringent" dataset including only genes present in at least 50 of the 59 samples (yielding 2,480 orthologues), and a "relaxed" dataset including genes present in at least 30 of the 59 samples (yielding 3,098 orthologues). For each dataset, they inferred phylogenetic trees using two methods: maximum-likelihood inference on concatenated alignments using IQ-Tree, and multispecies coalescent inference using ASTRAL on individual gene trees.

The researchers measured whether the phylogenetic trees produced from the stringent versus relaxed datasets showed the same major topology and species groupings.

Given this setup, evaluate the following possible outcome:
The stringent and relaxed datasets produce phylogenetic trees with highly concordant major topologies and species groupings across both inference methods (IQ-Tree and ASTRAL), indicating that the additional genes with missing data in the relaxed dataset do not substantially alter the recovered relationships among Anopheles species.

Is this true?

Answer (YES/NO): YES